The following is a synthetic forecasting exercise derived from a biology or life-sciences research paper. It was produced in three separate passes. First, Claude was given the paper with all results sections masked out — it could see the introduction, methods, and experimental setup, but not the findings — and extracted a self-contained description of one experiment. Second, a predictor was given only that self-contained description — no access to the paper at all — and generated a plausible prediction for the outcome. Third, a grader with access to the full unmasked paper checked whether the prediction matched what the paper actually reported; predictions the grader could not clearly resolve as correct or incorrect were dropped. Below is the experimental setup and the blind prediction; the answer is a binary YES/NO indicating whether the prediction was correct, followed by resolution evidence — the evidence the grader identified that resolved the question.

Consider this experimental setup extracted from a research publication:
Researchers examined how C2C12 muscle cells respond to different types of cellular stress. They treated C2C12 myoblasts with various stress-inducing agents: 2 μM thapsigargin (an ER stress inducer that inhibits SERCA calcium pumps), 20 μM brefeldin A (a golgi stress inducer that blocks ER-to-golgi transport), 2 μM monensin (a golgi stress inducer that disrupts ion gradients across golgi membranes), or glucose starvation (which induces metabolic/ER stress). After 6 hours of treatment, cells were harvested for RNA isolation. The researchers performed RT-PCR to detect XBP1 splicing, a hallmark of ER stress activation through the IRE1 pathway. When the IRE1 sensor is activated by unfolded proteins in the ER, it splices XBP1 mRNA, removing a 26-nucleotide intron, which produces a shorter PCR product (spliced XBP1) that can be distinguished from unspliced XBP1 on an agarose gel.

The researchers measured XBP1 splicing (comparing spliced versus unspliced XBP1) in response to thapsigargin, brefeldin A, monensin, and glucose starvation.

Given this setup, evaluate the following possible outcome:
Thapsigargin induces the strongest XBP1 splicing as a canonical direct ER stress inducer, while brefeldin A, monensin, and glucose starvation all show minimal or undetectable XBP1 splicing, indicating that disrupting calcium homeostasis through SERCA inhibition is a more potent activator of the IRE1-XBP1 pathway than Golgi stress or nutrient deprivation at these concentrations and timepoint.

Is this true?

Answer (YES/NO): NO